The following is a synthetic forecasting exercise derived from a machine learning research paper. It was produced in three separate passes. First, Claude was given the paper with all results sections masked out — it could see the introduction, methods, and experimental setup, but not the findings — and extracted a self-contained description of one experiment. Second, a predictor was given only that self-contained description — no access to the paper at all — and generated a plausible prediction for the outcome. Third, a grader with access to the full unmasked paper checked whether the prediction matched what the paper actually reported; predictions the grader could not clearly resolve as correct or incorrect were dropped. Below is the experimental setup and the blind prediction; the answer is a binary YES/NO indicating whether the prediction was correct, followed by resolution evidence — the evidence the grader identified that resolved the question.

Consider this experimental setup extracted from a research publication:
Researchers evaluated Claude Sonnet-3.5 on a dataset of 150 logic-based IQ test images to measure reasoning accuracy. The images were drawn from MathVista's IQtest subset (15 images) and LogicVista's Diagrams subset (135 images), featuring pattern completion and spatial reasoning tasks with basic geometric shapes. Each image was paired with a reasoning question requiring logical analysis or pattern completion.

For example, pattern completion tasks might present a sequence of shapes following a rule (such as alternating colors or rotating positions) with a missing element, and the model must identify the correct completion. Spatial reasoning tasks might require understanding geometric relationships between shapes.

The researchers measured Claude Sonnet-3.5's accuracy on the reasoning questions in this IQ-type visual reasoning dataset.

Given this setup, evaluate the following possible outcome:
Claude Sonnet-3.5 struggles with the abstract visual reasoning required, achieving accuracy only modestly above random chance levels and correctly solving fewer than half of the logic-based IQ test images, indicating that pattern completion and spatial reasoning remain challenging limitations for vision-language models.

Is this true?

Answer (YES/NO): YES